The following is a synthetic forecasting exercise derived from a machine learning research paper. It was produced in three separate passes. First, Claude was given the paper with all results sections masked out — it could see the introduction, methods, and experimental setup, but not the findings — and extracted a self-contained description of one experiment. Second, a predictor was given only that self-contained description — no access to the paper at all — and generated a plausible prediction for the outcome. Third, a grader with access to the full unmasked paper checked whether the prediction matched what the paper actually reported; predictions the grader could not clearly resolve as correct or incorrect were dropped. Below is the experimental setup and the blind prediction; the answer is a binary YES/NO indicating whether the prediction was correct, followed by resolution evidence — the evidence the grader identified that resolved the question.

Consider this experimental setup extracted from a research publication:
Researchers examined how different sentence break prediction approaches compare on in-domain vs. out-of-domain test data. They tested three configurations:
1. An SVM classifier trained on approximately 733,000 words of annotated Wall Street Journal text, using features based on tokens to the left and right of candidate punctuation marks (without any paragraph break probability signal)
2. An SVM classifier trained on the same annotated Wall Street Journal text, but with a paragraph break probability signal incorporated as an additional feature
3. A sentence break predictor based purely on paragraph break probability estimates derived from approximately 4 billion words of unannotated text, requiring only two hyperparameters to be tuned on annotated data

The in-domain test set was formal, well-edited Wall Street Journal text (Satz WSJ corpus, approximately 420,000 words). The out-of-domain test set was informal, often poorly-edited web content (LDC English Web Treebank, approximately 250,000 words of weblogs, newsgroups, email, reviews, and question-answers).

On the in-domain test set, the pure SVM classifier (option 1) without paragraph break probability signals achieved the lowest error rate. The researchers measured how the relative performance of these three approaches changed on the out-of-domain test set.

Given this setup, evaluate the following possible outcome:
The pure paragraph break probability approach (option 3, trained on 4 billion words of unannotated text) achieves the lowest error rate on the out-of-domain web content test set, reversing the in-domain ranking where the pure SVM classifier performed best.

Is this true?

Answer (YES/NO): YES